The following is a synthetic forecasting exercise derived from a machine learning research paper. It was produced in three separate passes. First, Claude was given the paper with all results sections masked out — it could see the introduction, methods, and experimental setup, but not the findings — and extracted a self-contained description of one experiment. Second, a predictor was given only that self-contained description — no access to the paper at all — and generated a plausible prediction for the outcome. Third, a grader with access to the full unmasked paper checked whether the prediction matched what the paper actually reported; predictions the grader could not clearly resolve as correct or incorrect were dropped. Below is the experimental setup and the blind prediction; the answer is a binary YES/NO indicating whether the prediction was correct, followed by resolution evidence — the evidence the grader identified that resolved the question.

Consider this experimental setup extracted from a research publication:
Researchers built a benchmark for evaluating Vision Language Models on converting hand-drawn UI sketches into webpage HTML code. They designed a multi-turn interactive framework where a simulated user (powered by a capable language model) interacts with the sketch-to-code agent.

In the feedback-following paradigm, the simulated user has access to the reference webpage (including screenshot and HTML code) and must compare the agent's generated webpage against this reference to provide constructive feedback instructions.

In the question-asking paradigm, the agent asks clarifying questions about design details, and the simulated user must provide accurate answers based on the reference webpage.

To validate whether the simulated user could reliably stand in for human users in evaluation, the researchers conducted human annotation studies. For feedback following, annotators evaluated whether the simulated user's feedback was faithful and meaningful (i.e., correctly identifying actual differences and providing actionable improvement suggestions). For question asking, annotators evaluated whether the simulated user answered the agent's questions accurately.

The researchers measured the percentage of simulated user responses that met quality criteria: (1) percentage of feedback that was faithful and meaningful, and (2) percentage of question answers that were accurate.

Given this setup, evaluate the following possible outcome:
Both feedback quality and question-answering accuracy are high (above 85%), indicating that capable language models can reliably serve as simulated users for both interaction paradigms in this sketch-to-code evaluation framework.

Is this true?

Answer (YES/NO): NO